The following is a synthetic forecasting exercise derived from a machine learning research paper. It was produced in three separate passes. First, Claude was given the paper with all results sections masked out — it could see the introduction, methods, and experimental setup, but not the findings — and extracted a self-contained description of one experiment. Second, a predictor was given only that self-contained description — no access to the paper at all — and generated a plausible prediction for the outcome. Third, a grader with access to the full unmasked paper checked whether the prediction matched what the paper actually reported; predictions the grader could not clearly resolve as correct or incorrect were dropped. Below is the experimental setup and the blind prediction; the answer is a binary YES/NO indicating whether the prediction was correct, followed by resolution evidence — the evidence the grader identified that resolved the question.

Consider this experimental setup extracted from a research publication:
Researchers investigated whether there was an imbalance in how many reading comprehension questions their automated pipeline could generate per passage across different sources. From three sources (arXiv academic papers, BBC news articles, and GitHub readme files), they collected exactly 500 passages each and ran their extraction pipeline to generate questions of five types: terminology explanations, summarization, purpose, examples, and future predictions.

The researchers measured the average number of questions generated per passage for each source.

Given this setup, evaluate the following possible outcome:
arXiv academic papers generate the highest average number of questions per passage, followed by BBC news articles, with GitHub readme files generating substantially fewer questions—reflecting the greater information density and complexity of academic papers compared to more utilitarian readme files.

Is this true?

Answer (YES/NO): NO